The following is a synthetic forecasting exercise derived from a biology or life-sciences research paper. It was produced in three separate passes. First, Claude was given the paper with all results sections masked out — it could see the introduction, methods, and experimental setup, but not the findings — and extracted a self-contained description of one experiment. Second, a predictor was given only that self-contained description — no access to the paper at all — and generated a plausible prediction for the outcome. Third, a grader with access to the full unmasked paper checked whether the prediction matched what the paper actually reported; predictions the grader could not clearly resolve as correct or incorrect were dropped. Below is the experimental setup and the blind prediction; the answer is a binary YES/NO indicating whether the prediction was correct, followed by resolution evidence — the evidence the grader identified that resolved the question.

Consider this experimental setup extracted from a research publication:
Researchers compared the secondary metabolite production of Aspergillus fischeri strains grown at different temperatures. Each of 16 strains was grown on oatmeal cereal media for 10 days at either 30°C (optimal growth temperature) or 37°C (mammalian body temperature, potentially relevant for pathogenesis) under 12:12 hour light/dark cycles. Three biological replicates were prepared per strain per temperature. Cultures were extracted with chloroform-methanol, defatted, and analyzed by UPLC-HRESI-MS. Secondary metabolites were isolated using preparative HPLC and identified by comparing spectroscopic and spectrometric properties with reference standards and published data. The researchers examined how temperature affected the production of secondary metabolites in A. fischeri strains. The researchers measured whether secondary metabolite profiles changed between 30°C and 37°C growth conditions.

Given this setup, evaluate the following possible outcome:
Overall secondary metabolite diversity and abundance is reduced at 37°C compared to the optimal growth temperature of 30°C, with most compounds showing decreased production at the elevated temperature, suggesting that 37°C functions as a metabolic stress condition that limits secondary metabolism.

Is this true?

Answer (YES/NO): NO